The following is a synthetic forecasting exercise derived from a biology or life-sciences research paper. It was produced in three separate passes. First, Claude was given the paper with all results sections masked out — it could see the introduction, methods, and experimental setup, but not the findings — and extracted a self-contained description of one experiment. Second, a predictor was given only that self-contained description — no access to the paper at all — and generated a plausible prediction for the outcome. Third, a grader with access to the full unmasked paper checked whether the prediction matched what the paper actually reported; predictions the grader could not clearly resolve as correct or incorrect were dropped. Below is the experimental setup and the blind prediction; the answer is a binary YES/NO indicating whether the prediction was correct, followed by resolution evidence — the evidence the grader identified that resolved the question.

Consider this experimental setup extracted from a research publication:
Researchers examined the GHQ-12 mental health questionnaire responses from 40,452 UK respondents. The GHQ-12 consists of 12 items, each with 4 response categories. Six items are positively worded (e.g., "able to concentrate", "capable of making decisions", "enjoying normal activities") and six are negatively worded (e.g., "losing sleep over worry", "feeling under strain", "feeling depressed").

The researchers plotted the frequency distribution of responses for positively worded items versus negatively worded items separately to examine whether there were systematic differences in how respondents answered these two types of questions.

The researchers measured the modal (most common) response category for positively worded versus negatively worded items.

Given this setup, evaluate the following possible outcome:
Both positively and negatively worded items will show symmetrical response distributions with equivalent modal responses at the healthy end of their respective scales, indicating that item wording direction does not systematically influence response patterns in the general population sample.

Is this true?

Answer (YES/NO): NO